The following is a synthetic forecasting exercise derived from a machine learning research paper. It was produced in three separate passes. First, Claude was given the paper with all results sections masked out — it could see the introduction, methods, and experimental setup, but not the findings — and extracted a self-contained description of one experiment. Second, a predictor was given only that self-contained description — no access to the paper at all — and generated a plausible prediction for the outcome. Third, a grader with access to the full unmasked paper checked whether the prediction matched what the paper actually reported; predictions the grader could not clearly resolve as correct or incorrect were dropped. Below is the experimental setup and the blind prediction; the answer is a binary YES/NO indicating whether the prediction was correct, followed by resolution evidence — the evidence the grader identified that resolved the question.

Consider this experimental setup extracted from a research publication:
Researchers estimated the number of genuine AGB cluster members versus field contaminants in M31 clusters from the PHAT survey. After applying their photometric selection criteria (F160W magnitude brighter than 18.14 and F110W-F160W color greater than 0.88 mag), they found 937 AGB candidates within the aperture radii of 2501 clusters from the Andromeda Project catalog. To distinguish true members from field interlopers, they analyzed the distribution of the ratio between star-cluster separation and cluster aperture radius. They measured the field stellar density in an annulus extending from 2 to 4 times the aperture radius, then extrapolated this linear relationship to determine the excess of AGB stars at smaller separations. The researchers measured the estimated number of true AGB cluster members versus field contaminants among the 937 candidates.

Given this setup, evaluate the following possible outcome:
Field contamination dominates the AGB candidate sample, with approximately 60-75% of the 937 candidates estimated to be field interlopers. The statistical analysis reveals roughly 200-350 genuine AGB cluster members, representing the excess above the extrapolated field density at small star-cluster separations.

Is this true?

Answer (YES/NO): NO